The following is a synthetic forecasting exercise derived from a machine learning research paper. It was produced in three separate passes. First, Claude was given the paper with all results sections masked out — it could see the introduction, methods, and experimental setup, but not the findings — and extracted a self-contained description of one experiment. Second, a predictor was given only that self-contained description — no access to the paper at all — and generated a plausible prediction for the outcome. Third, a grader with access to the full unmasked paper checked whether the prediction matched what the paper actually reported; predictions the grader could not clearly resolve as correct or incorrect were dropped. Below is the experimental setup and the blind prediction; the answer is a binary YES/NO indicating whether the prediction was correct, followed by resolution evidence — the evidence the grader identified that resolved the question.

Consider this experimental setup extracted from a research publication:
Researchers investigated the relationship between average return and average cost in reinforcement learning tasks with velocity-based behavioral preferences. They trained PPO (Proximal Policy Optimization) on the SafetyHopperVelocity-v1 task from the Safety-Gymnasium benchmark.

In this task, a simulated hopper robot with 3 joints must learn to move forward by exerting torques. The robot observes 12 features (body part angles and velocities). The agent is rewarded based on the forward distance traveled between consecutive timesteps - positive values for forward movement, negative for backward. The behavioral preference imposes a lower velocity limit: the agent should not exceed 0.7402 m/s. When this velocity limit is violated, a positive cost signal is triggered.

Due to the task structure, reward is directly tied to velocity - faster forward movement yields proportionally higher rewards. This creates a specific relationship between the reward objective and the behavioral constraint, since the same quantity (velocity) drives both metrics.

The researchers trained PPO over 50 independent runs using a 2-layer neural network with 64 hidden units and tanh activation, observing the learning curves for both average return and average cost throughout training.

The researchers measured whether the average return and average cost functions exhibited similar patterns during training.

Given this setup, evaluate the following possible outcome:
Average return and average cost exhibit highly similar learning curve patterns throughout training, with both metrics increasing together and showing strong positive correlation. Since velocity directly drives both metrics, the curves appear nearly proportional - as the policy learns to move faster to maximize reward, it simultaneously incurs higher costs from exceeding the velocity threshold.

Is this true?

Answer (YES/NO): YES